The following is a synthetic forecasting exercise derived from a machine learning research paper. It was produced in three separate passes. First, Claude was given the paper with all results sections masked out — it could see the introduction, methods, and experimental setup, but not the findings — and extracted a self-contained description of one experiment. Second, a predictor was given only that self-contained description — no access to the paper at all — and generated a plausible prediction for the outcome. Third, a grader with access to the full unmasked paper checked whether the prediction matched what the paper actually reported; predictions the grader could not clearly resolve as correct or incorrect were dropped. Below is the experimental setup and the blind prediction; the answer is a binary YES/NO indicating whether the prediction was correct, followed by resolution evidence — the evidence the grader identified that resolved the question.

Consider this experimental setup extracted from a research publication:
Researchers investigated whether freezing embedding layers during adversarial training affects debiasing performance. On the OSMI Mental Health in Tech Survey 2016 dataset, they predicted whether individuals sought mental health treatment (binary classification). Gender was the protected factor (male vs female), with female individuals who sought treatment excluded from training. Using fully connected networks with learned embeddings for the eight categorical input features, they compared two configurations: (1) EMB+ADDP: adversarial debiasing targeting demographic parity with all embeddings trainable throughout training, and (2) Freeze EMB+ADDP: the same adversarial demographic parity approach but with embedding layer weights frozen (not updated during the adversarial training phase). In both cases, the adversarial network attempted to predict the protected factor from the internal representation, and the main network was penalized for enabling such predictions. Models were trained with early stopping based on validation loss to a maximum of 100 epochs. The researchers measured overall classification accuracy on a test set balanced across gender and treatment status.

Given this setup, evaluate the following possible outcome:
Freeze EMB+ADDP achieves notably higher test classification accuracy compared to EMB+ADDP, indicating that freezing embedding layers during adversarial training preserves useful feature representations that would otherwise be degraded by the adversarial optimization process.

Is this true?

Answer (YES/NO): NO